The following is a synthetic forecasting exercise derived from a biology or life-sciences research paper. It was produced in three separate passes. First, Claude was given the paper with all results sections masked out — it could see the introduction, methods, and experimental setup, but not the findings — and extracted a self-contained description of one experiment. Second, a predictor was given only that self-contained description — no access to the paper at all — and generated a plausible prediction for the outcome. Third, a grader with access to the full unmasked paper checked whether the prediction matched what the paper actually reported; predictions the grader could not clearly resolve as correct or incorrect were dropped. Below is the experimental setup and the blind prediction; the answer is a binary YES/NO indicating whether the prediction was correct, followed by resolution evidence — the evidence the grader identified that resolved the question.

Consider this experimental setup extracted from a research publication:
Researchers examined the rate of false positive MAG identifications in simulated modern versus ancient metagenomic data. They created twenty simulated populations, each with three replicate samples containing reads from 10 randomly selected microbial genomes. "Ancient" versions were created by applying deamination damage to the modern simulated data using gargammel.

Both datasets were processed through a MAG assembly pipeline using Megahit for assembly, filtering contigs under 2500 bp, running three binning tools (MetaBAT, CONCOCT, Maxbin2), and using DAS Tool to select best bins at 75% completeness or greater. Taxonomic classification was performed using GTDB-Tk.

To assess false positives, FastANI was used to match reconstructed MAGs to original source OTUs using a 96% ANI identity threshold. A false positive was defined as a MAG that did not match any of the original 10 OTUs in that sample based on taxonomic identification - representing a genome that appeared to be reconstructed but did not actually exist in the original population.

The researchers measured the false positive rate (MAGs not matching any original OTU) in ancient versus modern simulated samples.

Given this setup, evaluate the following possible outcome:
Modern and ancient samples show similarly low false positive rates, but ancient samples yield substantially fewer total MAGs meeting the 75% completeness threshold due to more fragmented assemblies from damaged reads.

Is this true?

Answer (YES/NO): NO